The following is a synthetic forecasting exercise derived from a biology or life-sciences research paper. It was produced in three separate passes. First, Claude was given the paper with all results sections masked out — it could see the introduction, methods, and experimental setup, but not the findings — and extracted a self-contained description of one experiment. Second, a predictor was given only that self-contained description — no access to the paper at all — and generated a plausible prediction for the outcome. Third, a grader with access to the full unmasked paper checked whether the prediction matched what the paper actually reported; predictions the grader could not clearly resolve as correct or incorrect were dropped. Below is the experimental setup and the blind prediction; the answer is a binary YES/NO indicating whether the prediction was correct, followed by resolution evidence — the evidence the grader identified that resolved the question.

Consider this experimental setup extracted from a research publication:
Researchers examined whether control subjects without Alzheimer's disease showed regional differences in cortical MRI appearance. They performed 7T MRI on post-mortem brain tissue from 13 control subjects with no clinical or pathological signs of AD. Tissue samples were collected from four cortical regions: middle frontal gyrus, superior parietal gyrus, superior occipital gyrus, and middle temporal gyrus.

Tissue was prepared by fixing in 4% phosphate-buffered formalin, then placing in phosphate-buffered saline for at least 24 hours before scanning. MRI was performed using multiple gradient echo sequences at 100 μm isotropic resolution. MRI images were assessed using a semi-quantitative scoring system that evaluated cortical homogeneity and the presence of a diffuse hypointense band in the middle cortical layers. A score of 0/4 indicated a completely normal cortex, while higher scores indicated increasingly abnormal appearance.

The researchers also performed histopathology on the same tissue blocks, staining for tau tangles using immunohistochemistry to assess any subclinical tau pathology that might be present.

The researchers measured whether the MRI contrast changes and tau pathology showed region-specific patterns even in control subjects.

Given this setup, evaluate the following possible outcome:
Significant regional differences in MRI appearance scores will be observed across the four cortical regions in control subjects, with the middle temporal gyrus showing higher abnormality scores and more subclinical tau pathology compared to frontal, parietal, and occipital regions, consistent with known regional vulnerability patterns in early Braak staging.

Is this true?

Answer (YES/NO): YES